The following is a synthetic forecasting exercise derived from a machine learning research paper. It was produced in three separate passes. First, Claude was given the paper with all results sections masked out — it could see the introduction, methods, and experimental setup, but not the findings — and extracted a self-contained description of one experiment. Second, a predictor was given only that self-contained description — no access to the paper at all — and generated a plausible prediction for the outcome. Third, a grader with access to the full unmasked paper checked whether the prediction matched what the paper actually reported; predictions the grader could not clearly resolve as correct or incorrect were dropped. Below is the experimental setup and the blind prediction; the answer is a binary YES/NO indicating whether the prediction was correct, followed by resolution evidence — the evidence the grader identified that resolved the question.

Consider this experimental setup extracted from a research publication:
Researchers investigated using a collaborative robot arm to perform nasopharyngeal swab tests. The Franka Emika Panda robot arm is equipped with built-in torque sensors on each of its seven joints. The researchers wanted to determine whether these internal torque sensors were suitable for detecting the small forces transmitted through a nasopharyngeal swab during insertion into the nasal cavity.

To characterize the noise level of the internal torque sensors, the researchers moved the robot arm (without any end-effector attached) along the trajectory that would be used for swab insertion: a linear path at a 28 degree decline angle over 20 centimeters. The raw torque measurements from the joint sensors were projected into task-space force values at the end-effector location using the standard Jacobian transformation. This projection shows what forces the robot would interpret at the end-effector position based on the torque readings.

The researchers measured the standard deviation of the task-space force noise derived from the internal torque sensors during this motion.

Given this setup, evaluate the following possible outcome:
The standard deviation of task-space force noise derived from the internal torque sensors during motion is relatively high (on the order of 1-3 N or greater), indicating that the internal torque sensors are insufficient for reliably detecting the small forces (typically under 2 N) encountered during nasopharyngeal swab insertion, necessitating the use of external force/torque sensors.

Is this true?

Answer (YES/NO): NO